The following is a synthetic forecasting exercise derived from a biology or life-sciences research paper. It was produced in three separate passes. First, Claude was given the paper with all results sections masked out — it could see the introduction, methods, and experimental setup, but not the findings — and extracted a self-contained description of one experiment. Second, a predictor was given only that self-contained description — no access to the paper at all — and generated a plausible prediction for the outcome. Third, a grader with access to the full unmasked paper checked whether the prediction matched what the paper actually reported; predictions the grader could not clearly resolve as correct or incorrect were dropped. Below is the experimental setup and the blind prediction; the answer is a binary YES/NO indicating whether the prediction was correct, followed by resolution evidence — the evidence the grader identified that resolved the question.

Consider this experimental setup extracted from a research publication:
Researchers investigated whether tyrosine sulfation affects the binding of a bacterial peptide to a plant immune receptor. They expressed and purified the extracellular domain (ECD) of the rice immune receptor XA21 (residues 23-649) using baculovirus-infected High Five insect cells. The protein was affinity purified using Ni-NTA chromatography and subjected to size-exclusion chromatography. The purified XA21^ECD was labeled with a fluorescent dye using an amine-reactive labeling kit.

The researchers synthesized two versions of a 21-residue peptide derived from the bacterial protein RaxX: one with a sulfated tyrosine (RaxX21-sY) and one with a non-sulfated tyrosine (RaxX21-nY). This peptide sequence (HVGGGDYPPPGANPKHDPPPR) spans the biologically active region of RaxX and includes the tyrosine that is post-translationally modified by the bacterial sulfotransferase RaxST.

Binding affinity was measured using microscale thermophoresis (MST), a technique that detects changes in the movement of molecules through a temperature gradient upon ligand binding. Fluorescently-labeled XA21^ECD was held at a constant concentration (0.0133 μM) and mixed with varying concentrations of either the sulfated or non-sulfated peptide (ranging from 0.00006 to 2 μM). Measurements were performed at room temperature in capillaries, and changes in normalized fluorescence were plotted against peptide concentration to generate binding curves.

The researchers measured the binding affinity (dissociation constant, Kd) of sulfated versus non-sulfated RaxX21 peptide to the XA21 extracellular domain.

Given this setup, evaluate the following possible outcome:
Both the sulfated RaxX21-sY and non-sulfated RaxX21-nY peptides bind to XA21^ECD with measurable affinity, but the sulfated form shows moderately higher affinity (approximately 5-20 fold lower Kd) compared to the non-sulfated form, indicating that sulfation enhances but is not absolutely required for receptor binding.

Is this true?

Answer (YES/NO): YES